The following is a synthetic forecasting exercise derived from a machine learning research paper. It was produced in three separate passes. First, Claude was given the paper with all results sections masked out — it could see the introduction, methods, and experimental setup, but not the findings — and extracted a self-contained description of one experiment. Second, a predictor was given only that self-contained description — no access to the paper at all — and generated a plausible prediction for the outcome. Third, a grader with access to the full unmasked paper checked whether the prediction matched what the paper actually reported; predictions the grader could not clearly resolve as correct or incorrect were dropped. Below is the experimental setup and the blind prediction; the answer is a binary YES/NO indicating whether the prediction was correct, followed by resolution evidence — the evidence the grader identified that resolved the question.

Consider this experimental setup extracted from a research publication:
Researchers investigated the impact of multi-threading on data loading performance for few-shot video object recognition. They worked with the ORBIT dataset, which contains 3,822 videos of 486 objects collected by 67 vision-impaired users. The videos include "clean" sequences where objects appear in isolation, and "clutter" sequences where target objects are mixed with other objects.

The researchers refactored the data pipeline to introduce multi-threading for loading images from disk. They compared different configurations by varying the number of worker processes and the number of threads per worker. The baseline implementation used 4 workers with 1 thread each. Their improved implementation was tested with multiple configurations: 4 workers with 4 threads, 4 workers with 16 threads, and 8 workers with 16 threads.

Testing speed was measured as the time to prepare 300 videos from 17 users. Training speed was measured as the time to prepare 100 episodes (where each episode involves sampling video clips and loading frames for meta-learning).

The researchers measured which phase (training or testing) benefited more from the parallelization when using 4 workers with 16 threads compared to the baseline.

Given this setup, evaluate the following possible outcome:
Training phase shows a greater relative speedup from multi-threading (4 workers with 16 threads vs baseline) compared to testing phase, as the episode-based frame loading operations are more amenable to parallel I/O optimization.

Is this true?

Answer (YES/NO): YES